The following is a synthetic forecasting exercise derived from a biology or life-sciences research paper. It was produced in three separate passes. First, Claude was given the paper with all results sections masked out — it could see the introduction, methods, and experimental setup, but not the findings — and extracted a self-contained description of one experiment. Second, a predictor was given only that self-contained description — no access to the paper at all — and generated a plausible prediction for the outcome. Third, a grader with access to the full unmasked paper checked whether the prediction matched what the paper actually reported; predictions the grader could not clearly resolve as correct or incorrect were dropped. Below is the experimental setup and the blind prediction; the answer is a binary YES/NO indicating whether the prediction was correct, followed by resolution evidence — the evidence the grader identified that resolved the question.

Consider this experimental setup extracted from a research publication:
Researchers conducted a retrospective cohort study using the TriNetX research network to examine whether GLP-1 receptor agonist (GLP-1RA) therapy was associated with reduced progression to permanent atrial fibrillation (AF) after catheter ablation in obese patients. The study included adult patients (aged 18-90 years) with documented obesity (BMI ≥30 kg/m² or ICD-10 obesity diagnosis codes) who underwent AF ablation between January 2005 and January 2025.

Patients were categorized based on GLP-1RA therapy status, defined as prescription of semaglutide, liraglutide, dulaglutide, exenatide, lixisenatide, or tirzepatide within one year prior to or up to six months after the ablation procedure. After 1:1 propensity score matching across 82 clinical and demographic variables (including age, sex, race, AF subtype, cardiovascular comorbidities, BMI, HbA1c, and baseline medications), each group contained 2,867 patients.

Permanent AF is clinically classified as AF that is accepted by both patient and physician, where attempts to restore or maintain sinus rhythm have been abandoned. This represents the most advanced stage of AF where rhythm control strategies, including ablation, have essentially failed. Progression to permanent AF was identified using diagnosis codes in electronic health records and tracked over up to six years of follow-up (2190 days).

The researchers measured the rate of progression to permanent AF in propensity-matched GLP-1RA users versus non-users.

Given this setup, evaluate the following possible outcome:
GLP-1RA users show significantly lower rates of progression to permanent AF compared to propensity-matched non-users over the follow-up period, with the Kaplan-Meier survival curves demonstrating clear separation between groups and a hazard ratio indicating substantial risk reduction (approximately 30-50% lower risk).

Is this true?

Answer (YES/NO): NO